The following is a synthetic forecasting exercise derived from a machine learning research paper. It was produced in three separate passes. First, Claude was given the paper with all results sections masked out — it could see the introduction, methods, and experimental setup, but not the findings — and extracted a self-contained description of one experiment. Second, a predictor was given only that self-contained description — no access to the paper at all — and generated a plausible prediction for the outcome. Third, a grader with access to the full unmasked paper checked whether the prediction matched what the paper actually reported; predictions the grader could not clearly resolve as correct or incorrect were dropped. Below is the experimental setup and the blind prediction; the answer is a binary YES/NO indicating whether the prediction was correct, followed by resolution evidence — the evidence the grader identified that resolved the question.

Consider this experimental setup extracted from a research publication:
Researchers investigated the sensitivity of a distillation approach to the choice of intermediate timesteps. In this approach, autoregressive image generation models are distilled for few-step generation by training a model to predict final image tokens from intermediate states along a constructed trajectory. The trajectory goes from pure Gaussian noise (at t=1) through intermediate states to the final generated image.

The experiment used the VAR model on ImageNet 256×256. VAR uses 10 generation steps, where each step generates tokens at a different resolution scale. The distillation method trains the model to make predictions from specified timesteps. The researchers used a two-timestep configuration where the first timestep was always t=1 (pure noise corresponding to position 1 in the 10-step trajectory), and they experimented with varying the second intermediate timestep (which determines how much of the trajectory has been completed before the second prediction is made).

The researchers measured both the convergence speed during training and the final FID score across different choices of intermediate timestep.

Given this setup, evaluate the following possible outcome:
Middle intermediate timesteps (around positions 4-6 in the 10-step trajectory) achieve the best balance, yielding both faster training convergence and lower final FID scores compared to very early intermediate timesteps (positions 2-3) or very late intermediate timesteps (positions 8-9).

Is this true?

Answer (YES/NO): NO